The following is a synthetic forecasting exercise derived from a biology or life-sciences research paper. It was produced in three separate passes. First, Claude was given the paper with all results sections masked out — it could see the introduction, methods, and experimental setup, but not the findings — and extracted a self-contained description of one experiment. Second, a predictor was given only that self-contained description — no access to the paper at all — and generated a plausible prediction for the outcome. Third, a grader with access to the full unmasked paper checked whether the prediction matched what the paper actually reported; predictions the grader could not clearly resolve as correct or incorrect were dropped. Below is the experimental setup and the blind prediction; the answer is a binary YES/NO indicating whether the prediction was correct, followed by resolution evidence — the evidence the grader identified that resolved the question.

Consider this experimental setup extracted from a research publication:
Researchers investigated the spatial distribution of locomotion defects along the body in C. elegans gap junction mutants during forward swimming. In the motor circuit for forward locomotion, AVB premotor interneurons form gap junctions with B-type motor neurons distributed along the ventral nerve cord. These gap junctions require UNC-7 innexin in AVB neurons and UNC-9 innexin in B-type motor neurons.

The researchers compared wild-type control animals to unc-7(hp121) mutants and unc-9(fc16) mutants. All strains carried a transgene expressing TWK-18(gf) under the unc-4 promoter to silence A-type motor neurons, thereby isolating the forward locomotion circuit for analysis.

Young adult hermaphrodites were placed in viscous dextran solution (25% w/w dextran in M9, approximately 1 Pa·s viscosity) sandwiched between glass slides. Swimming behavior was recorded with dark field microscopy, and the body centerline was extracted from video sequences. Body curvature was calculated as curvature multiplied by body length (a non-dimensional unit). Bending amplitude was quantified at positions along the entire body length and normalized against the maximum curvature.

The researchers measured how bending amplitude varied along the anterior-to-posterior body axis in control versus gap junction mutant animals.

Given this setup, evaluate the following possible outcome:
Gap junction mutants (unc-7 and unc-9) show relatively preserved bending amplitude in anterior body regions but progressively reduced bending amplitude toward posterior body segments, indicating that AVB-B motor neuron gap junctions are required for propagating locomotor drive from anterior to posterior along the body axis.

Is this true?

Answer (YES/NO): YES